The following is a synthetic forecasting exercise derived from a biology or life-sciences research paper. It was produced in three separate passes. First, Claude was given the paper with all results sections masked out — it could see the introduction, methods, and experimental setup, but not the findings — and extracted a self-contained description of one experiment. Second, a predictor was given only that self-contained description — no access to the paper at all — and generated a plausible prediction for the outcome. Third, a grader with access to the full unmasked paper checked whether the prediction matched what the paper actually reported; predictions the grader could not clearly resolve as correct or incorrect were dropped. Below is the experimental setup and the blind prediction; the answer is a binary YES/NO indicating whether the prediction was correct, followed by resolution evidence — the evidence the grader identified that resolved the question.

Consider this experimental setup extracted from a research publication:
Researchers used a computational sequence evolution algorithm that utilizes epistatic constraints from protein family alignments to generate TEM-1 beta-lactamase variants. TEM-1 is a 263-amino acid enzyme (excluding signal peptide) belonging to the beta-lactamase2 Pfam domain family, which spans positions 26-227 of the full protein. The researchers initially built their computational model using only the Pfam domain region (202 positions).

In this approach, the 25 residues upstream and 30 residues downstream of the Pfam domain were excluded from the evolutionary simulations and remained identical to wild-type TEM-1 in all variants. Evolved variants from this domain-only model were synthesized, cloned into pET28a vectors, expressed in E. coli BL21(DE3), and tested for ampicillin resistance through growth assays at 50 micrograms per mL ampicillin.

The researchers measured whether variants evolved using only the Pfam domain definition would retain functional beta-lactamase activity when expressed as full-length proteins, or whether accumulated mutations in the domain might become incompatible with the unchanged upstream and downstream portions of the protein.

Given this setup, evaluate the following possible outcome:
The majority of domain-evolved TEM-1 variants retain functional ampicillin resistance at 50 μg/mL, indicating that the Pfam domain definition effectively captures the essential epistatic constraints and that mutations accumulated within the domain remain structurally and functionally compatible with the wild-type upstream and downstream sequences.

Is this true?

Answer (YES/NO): NO